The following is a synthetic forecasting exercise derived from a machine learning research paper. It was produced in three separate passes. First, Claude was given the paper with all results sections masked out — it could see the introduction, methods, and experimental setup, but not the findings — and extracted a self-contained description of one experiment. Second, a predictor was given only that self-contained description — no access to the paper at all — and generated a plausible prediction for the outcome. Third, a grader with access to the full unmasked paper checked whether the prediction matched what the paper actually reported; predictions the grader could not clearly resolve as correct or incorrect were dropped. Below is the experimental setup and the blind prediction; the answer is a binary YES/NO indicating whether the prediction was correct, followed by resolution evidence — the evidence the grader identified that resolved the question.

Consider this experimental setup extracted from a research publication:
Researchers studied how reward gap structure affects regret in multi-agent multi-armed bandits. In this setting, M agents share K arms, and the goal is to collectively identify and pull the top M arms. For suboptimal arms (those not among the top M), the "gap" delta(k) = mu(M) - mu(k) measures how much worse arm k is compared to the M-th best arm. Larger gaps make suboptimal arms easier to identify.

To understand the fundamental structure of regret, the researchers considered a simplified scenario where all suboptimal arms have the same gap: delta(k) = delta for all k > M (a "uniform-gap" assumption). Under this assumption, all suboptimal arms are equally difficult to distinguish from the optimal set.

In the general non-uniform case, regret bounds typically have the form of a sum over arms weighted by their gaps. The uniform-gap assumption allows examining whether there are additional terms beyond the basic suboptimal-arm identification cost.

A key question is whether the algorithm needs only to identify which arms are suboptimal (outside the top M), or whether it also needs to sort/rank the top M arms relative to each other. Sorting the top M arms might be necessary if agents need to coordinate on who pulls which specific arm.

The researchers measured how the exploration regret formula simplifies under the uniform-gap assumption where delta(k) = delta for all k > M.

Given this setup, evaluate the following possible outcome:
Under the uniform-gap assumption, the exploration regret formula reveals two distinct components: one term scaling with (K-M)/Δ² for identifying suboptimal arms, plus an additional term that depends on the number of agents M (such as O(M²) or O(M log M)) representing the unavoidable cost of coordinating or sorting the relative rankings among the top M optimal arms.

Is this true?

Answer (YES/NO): NO